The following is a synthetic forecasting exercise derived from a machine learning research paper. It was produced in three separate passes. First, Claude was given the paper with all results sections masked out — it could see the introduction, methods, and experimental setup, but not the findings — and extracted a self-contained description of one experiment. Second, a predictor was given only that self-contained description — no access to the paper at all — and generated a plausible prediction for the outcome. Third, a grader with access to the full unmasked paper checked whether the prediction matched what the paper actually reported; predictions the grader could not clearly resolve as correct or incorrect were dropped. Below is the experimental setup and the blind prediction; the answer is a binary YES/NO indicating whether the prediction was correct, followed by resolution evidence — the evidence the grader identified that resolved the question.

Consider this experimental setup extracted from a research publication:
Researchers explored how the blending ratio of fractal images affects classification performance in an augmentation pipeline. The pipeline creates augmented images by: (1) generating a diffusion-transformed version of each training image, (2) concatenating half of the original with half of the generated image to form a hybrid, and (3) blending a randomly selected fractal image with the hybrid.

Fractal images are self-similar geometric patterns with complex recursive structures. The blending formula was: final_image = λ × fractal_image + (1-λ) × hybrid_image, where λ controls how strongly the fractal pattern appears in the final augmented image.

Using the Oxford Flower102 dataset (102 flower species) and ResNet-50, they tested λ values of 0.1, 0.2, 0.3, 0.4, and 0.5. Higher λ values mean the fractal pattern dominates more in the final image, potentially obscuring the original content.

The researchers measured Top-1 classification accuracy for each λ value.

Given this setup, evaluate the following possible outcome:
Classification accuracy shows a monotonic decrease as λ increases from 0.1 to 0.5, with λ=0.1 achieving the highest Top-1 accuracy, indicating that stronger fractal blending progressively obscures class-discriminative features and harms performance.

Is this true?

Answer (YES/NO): NO